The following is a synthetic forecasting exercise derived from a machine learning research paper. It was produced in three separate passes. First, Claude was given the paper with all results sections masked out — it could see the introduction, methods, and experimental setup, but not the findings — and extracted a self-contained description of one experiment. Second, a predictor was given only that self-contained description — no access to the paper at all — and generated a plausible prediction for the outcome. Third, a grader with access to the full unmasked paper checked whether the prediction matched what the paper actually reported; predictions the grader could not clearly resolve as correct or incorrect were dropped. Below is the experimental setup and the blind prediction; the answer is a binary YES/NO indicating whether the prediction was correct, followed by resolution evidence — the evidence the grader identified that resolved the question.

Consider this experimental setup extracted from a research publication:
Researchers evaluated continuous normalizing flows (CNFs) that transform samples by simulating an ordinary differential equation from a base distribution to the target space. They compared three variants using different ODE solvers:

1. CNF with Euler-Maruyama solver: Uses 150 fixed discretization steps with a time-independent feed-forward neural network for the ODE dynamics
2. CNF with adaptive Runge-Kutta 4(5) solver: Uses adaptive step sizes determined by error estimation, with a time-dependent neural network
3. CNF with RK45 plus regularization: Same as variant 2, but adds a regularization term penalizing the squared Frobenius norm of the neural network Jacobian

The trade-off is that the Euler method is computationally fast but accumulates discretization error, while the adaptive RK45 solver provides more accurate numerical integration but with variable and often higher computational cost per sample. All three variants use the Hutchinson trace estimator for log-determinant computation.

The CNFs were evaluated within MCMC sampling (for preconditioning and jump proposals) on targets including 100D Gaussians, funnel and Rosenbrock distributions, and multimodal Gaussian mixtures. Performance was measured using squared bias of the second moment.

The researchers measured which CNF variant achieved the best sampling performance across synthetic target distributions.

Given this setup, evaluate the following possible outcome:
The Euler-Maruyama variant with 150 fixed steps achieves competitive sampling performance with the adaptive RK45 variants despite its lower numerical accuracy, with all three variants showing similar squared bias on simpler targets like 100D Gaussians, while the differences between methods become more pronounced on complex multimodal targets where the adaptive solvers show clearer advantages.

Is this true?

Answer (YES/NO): NO